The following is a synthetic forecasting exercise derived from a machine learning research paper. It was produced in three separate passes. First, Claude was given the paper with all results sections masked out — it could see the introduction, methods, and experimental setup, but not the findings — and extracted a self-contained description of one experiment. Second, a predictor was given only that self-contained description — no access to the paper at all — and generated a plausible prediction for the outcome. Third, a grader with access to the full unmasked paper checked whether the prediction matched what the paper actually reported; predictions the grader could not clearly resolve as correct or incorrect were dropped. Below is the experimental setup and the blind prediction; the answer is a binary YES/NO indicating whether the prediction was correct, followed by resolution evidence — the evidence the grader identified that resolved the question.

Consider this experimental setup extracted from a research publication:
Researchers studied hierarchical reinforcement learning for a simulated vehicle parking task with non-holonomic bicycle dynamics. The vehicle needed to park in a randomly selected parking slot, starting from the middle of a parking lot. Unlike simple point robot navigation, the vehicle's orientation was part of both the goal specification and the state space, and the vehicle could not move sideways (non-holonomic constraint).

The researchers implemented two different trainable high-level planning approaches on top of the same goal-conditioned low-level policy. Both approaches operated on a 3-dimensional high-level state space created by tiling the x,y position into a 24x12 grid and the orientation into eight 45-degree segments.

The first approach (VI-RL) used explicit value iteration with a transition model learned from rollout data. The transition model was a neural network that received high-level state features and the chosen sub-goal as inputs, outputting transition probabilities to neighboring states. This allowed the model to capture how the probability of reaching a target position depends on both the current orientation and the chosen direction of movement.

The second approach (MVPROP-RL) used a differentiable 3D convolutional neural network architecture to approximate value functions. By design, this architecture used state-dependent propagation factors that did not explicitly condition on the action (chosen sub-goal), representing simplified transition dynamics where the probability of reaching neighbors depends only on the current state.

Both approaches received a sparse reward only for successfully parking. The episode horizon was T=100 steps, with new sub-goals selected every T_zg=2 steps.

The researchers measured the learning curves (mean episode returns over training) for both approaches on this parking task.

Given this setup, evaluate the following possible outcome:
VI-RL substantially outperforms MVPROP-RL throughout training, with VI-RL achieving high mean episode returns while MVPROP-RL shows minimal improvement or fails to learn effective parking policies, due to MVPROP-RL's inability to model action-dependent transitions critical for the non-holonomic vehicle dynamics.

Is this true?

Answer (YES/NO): YES